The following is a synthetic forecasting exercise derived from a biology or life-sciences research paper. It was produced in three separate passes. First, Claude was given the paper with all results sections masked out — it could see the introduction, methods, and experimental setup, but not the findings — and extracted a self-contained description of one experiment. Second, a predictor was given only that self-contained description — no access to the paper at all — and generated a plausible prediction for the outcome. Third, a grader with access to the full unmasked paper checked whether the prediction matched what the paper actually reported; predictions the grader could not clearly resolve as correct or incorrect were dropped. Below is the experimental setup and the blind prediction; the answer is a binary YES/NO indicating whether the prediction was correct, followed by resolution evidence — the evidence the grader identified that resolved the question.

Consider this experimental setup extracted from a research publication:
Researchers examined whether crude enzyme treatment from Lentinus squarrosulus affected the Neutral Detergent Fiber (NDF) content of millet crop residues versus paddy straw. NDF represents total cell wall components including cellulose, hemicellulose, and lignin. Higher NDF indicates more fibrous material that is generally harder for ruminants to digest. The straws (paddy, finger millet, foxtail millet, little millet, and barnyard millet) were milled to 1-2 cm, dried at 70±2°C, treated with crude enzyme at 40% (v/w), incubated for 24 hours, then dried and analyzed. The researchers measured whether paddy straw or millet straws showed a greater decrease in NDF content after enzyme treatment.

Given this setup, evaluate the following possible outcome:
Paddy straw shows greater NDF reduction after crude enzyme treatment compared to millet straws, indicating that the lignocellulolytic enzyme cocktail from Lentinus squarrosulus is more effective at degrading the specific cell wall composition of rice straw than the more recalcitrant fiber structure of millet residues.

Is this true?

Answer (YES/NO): NO